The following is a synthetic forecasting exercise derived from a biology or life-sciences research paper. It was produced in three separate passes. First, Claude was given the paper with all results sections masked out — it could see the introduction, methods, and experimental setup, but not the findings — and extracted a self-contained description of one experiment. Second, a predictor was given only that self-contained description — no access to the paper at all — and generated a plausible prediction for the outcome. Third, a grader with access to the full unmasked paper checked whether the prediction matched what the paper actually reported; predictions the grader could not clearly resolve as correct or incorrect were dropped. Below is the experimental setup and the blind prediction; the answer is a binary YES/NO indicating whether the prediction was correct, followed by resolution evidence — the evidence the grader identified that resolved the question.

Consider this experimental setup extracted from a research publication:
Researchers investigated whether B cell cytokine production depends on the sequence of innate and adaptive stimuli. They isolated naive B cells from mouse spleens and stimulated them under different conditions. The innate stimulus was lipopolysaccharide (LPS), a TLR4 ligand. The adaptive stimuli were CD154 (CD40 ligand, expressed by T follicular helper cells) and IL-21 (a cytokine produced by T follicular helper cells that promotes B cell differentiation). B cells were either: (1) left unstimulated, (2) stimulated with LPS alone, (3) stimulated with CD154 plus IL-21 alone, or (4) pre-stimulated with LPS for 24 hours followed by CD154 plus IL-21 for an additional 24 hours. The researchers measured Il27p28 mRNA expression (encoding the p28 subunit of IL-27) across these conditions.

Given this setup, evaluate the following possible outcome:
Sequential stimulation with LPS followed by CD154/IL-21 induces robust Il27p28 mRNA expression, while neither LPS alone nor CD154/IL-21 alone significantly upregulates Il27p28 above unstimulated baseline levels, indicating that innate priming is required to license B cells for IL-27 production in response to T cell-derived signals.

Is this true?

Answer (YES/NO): YES